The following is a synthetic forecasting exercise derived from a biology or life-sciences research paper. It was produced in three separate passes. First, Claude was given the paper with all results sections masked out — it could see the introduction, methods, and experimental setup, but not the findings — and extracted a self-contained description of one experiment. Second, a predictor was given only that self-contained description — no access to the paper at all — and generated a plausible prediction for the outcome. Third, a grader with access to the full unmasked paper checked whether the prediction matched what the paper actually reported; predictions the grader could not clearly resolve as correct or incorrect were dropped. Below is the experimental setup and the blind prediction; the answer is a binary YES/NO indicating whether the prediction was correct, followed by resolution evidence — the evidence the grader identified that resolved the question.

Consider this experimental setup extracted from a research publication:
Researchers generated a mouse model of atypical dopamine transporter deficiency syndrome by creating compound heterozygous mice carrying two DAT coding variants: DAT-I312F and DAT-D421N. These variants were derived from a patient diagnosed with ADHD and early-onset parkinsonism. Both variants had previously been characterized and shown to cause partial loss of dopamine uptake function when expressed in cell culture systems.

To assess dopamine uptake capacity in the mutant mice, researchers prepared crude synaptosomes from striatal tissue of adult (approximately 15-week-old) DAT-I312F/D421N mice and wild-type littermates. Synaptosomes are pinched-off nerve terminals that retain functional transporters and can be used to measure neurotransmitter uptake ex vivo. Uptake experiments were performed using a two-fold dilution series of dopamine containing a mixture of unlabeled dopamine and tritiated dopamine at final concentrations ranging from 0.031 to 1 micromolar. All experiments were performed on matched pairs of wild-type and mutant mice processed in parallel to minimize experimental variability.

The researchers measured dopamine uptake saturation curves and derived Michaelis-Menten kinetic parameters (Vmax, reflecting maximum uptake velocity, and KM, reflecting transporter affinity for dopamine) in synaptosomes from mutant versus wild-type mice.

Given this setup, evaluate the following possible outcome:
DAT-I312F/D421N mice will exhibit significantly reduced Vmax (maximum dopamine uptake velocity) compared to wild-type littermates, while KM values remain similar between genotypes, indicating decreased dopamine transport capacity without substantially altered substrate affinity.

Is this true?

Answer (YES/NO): YES